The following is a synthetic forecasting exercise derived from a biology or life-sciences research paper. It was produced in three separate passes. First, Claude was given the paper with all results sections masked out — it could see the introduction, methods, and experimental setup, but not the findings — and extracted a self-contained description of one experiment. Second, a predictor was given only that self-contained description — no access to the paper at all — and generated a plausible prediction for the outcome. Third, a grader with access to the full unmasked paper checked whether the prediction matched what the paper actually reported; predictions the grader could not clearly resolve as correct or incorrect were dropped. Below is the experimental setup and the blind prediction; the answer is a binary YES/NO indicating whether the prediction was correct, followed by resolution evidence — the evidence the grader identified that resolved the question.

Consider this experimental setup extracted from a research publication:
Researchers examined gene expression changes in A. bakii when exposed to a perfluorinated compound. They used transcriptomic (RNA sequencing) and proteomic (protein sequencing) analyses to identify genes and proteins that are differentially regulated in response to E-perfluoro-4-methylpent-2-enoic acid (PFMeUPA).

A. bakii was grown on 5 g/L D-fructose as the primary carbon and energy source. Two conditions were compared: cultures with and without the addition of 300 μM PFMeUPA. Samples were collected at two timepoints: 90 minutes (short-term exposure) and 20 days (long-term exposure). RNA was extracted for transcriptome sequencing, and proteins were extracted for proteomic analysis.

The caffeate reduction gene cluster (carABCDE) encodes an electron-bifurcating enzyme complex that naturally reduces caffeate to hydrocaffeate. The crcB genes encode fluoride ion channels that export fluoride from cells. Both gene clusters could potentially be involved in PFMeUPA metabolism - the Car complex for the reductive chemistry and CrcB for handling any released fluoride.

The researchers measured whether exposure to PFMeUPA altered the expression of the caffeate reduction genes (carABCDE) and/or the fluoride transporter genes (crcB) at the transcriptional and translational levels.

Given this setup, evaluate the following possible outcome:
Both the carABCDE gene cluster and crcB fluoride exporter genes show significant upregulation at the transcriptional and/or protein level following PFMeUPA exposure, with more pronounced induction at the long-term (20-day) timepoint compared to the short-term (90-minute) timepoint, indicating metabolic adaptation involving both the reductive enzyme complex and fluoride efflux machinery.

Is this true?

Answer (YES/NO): NO